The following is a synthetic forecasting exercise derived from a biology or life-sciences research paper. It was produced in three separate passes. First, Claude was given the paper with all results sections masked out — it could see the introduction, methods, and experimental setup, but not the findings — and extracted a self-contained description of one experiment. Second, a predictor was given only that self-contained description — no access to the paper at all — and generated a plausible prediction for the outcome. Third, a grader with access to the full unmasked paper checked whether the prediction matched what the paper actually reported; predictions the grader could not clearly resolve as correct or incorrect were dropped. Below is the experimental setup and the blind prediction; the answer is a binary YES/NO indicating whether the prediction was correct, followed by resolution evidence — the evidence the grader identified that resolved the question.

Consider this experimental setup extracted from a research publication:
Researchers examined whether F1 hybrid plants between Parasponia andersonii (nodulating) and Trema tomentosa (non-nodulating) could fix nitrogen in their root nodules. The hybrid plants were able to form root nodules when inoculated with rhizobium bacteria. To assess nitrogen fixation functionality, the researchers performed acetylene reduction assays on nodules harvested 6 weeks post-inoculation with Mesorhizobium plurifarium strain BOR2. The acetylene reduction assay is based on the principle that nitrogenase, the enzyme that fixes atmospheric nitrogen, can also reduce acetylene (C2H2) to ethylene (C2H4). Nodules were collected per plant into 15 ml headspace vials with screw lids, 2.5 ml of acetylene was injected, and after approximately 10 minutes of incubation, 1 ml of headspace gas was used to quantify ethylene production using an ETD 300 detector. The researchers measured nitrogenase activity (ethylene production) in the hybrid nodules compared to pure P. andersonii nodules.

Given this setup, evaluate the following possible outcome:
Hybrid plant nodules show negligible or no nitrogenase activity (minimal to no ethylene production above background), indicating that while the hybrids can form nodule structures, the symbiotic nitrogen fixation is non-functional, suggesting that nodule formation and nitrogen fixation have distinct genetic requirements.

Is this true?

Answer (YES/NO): YES